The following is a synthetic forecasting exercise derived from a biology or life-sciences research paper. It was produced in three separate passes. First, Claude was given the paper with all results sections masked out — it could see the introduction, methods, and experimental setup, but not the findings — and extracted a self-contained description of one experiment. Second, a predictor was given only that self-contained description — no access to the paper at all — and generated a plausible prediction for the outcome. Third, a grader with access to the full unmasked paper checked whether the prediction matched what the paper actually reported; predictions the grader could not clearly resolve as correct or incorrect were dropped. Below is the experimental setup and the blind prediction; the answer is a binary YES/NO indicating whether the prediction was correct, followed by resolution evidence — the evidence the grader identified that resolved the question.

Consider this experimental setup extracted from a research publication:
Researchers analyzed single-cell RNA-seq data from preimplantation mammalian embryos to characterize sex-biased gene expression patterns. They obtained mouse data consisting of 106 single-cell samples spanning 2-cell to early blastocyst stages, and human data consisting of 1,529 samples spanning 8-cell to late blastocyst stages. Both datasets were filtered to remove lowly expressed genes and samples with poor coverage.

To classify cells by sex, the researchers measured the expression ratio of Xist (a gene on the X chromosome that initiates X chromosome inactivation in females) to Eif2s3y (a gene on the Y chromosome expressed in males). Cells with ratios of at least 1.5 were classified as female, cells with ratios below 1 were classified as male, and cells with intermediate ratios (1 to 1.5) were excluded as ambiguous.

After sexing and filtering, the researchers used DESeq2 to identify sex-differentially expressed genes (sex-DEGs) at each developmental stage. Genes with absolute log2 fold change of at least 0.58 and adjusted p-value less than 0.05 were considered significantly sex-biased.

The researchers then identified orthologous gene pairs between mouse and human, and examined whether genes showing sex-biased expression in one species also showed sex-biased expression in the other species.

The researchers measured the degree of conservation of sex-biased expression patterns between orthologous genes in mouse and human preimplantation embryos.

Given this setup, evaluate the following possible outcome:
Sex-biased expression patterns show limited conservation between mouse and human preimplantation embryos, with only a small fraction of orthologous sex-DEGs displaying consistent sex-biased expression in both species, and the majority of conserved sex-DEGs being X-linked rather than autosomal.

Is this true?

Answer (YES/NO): NO